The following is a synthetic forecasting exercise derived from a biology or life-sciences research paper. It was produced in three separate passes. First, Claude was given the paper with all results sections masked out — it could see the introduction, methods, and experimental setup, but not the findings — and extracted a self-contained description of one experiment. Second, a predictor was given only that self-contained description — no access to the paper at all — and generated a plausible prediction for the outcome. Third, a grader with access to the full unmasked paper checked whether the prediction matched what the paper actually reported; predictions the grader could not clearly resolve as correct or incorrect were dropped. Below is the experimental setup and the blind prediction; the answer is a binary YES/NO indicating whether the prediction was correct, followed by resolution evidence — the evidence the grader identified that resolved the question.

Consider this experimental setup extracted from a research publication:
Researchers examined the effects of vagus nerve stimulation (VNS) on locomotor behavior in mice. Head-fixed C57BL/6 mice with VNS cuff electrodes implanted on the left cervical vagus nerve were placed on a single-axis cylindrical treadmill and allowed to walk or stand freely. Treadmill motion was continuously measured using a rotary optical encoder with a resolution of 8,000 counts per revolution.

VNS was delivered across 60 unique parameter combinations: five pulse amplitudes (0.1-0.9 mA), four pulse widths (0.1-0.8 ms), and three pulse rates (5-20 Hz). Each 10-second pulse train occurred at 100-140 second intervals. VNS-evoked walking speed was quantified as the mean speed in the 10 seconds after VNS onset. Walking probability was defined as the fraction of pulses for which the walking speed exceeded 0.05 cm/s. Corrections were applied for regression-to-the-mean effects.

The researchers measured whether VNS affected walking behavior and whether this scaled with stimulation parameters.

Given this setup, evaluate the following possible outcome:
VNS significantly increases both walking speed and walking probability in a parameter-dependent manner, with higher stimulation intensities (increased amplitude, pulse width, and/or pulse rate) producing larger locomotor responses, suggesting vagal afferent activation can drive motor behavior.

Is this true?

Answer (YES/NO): NO